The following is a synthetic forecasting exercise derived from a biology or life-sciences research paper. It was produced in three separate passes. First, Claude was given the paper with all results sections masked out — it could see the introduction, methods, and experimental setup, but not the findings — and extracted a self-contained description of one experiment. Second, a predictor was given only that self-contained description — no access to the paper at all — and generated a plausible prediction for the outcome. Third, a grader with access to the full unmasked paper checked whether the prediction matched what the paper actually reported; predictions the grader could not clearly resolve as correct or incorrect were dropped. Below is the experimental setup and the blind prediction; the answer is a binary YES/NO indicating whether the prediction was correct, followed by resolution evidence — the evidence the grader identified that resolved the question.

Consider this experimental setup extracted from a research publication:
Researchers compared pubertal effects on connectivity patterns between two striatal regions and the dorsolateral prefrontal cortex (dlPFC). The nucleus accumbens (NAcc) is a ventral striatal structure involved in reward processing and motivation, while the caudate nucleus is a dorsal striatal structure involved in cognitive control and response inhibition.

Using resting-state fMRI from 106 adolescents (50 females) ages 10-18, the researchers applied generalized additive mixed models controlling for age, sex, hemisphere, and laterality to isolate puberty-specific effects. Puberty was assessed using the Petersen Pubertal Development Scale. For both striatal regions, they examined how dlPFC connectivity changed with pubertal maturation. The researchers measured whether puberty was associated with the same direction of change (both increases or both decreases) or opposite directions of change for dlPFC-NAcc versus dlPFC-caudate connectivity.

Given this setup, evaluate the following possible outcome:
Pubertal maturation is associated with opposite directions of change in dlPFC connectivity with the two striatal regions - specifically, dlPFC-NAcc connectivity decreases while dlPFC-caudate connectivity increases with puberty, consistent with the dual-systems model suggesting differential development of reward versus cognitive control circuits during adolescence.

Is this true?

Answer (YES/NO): NO